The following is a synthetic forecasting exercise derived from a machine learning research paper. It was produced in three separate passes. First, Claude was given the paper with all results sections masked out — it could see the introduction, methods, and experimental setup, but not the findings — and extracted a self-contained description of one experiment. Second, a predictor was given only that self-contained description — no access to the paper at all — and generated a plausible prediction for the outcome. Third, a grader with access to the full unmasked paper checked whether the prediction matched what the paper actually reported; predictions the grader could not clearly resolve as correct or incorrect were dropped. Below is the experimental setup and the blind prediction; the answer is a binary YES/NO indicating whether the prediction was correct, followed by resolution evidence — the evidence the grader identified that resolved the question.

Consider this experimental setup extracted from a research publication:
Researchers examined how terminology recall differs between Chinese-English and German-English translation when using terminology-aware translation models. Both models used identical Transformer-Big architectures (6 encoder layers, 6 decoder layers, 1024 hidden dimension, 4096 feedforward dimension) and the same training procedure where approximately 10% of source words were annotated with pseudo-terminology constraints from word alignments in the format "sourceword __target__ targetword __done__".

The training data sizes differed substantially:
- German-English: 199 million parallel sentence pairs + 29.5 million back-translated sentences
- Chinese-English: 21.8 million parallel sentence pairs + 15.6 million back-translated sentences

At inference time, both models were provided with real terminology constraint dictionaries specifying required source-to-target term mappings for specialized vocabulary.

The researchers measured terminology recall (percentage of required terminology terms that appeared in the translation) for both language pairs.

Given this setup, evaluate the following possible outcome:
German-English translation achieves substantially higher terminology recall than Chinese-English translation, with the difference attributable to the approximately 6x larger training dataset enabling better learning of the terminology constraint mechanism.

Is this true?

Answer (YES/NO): NO